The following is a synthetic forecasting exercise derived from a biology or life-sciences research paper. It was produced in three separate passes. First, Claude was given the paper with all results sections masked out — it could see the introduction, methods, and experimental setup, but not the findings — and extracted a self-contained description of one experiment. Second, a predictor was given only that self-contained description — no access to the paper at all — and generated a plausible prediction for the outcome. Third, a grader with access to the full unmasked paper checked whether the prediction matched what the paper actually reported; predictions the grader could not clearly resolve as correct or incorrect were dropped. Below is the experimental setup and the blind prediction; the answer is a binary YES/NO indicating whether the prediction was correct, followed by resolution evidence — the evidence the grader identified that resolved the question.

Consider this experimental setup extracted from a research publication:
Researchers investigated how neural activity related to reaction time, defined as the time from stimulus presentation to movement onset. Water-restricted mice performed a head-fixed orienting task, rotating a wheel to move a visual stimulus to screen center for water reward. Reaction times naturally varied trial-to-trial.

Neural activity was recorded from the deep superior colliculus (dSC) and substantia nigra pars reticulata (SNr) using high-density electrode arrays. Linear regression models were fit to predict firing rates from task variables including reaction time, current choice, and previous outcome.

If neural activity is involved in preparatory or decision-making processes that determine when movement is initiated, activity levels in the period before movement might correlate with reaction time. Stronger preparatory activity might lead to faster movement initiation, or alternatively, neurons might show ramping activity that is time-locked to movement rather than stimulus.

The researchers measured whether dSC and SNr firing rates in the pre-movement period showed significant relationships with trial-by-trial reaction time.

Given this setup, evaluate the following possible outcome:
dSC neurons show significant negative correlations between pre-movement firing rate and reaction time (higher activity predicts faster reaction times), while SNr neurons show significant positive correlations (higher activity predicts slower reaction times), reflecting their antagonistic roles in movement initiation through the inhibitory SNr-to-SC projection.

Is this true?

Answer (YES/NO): NO